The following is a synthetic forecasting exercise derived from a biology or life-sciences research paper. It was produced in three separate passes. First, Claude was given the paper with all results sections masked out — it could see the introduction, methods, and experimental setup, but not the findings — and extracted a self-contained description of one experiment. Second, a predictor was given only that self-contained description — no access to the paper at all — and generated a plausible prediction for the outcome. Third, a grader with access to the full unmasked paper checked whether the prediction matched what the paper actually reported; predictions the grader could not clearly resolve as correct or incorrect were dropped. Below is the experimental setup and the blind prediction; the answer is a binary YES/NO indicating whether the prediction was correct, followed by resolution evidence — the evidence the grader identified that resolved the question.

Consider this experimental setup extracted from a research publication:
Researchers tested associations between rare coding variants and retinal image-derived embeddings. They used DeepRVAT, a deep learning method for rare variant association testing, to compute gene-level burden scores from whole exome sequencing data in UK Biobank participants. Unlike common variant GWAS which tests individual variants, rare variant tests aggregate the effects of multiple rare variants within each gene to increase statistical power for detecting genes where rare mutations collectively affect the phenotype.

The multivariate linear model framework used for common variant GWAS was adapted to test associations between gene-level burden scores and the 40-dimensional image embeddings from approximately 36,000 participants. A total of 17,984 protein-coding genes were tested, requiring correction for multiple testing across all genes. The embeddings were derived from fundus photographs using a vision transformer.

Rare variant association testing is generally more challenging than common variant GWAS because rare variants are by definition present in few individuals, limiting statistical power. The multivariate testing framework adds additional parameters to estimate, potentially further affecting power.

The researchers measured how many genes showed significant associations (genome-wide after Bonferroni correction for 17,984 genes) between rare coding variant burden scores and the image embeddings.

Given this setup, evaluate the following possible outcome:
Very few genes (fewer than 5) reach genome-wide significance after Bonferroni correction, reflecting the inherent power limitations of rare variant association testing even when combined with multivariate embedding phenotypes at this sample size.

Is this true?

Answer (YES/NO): NO